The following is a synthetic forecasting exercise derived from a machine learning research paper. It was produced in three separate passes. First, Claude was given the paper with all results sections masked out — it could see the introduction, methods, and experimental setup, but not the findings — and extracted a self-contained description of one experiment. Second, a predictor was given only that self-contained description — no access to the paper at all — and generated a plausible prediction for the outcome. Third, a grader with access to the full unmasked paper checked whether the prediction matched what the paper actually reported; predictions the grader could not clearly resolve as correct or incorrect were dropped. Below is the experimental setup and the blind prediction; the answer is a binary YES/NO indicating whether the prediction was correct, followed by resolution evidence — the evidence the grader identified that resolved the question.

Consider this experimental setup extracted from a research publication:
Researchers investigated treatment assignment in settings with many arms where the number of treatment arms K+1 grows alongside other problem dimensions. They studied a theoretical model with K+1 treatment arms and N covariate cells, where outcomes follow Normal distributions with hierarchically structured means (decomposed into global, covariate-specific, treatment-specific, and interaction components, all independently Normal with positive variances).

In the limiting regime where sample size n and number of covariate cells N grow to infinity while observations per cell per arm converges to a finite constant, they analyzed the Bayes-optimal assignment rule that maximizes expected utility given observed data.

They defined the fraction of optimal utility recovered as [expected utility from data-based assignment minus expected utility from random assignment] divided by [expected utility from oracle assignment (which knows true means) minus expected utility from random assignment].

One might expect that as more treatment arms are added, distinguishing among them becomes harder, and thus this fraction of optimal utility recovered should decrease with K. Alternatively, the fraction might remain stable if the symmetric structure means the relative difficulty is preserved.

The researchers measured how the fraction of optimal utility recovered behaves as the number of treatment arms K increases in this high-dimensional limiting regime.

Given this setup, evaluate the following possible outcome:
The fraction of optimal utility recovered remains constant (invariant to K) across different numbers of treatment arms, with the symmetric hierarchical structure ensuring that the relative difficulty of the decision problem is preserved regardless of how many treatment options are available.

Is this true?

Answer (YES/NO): YES